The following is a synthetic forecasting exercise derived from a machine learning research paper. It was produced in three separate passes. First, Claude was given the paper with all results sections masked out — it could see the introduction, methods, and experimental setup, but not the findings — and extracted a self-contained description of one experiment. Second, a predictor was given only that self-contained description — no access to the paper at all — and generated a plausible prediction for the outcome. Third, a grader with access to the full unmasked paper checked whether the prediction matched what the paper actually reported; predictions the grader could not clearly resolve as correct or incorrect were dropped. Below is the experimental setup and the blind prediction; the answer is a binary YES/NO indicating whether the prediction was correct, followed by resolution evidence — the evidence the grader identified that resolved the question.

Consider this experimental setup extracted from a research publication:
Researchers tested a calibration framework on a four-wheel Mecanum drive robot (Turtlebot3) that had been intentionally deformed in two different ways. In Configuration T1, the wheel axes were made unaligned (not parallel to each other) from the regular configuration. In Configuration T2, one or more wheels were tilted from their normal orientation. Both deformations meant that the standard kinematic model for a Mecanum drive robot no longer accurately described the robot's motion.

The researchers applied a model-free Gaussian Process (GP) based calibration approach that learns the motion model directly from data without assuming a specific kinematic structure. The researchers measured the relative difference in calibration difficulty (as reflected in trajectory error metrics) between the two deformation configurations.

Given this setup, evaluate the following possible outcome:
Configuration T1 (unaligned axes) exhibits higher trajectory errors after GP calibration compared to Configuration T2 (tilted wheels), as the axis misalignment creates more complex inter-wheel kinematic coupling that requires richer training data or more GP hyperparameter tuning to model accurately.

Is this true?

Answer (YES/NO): YES